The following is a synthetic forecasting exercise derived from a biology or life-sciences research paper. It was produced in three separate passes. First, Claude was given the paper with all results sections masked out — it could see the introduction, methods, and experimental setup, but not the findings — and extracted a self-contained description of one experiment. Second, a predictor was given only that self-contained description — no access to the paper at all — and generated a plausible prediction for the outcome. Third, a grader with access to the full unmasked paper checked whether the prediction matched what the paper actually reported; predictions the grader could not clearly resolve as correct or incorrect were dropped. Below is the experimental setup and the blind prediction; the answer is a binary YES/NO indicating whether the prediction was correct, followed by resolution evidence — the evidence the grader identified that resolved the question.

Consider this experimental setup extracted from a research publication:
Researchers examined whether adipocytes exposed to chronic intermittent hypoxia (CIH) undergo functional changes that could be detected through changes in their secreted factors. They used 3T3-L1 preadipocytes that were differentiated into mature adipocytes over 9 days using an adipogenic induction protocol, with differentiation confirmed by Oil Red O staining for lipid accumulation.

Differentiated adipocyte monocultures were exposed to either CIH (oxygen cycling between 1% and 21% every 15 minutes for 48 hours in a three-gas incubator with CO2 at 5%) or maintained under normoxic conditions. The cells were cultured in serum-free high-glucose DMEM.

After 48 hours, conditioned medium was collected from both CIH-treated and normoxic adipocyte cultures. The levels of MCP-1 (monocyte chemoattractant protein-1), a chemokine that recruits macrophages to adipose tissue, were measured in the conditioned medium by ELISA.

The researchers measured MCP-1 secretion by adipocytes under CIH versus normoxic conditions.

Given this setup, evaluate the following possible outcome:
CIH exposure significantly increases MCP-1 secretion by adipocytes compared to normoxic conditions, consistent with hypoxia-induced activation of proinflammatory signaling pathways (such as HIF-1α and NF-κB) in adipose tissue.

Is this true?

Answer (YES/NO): YES